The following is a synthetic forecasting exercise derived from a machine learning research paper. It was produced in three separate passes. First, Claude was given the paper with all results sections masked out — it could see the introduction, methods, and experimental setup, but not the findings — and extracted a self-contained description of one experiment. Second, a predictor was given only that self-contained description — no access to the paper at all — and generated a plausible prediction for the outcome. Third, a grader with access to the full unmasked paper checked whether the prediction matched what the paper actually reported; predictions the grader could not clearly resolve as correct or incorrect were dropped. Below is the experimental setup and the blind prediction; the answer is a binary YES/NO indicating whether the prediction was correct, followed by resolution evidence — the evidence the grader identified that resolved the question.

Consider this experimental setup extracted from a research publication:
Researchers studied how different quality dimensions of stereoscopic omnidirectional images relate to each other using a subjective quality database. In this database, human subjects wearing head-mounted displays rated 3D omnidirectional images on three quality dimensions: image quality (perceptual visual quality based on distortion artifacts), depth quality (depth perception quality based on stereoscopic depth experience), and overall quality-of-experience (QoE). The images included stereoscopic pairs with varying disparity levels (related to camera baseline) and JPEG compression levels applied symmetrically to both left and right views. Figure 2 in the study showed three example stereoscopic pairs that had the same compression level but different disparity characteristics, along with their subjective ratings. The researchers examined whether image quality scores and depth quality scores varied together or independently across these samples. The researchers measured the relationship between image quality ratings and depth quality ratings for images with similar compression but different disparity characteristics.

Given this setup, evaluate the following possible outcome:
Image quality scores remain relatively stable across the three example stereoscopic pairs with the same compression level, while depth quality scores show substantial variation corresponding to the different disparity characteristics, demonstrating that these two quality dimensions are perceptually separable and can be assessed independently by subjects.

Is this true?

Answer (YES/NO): YES